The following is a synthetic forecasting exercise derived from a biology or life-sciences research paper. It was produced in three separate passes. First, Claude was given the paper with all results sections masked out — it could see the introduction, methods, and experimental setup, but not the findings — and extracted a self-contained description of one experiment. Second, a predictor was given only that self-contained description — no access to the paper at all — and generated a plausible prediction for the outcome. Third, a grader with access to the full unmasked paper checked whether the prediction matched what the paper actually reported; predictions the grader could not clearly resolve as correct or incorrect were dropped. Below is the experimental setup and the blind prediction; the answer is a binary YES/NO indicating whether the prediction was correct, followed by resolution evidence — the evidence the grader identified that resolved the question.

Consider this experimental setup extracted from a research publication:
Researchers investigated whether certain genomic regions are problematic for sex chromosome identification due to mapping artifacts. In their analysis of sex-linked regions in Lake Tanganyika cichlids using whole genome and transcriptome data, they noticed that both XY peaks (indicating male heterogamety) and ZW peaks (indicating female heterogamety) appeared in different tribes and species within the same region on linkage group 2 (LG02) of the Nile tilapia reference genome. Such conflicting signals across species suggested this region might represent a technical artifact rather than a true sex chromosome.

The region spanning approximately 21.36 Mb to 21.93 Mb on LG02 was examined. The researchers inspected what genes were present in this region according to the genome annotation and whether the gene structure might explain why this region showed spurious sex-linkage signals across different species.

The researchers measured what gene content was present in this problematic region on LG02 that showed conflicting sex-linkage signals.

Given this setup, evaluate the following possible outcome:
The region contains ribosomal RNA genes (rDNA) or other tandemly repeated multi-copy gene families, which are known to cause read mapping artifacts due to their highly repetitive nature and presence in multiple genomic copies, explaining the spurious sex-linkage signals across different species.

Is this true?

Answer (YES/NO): YES